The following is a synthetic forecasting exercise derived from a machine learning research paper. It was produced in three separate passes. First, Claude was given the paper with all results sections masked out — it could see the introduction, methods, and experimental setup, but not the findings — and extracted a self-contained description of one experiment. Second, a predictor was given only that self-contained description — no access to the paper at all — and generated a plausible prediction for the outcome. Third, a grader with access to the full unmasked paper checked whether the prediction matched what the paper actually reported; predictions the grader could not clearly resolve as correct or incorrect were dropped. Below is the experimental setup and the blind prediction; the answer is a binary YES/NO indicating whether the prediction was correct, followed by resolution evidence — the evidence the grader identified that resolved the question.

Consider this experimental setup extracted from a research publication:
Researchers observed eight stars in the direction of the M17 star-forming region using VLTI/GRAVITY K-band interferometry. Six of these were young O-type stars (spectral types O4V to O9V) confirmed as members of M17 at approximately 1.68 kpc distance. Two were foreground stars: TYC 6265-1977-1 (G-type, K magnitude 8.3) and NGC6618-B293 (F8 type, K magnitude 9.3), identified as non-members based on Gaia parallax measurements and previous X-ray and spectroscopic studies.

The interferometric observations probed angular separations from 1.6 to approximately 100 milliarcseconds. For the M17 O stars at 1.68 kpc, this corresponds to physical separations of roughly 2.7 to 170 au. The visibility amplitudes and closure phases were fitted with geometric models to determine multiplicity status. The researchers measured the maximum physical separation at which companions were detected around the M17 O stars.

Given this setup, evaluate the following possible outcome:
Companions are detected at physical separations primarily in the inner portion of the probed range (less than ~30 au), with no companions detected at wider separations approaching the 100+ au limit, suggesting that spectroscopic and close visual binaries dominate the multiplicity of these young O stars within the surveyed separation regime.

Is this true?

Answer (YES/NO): NO